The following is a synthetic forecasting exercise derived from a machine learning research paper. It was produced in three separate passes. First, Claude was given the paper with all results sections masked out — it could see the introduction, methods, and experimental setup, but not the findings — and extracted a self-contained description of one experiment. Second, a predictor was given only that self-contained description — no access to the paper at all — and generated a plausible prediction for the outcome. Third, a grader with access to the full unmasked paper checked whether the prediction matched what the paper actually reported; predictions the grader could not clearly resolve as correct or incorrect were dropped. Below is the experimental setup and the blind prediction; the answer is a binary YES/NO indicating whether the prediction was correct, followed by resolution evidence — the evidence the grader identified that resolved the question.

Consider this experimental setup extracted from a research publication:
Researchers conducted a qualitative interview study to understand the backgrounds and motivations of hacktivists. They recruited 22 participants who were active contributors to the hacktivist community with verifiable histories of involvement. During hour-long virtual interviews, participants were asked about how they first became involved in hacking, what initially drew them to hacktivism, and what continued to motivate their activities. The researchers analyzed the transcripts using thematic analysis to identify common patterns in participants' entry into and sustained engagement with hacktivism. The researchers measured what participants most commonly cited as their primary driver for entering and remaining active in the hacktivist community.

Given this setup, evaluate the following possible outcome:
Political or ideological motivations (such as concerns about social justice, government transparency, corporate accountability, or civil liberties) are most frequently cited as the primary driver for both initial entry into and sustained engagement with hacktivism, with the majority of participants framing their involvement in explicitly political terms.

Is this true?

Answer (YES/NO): NO